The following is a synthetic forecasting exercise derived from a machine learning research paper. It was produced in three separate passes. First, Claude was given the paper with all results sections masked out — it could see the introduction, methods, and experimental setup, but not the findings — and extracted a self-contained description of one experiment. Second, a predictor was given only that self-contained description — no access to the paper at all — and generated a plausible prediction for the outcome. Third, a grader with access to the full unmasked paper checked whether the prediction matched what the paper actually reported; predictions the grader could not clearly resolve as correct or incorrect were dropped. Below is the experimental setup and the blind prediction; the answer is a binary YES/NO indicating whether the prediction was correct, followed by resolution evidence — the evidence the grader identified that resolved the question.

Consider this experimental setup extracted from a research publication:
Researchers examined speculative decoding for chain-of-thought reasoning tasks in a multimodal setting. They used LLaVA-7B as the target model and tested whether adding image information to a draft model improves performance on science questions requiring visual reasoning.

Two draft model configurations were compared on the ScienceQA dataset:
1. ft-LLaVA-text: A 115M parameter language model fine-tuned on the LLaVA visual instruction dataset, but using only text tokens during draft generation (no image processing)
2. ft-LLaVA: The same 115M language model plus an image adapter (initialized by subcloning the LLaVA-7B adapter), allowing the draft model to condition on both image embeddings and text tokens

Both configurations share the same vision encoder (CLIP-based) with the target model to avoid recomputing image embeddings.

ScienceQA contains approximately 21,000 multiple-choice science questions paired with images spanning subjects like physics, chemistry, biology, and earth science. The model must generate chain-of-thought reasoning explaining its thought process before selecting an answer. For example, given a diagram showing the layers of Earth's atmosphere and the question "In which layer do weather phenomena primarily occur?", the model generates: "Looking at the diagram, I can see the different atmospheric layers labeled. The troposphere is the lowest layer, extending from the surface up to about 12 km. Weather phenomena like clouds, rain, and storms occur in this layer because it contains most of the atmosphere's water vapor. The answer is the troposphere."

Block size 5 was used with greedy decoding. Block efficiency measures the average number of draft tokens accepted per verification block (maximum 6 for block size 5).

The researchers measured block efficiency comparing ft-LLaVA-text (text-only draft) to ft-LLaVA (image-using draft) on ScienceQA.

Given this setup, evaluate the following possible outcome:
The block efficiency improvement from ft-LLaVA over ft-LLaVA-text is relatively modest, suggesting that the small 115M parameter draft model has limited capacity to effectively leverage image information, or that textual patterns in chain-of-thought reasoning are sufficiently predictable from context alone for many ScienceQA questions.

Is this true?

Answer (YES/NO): YES